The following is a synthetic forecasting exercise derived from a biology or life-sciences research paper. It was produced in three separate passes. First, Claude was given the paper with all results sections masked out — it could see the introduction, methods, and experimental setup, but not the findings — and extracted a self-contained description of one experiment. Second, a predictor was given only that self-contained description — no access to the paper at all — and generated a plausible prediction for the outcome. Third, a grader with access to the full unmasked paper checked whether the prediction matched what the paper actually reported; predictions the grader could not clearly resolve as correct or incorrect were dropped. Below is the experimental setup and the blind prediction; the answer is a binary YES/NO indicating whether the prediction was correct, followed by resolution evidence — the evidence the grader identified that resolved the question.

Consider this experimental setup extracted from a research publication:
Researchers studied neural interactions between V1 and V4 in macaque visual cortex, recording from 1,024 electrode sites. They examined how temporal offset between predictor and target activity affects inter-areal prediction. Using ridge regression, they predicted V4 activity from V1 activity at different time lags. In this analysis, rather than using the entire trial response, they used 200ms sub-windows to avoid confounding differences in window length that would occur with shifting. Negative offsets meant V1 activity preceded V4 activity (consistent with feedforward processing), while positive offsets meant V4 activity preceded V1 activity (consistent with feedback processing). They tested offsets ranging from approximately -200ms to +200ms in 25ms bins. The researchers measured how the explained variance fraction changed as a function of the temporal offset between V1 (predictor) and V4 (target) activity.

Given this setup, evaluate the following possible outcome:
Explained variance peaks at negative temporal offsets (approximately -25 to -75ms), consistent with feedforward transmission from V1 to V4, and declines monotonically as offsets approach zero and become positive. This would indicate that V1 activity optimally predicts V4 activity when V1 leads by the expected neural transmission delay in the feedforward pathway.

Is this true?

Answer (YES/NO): NO